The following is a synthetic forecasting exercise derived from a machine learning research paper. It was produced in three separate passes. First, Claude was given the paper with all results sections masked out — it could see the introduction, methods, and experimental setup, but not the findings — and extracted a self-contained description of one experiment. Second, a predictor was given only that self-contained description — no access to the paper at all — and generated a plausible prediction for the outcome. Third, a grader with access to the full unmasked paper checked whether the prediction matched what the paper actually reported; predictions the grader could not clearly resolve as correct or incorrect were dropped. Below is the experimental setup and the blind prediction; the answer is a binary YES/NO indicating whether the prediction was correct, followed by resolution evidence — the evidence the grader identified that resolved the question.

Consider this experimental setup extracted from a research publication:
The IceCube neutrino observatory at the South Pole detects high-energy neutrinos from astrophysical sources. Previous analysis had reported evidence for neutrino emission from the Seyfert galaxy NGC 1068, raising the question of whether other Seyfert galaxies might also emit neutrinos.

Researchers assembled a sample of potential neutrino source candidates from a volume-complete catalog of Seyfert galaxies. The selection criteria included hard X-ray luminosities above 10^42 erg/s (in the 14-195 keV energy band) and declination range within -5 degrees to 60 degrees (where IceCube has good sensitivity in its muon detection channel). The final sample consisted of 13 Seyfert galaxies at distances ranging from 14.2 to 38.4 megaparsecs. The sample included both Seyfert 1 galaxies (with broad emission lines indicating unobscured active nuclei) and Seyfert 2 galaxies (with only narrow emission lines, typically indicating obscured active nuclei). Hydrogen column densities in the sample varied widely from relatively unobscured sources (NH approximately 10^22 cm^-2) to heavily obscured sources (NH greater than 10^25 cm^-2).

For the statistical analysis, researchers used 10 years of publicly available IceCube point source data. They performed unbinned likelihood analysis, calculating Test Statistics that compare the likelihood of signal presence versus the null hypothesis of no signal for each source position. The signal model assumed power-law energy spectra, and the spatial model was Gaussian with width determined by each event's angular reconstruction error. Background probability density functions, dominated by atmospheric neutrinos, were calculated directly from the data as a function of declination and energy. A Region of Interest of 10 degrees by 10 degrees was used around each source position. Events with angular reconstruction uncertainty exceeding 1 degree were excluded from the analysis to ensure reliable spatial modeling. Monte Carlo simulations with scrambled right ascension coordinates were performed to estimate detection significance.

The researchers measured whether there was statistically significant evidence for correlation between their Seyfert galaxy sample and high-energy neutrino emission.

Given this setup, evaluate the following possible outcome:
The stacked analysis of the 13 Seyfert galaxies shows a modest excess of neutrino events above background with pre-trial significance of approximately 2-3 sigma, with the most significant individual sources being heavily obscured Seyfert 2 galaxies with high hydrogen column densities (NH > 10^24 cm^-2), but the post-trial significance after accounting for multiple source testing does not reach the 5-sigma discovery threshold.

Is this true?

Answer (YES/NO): NO